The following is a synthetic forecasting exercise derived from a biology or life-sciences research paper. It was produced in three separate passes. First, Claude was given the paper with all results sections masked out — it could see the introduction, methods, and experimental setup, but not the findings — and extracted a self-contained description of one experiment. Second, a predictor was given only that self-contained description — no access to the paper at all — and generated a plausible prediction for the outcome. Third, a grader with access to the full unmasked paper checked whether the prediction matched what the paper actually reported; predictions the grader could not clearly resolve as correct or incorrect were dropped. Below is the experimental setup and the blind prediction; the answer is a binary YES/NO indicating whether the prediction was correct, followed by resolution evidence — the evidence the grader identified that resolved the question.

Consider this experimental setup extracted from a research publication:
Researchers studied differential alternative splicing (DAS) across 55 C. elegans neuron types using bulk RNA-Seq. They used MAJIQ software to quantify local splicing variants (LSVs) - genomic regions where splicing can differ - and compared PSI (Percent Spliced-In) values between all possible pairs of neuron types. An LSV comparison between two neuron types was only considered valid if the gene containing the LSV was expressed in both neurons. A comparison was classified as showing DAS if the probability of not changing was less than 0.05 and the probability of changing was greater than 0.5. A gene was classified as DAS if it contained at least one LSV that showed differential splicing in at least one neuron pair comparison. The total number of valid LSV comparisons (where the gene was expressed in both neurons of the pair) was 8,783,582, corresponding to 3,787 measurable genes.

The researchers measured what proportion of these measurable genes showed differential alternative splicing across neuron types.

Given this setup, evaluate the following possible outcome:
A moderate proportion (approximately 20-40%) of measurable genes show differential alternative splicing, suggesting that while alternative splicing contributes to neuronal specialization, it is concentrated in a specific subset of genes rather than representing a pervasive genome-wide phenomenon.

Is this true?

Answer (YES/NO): NO